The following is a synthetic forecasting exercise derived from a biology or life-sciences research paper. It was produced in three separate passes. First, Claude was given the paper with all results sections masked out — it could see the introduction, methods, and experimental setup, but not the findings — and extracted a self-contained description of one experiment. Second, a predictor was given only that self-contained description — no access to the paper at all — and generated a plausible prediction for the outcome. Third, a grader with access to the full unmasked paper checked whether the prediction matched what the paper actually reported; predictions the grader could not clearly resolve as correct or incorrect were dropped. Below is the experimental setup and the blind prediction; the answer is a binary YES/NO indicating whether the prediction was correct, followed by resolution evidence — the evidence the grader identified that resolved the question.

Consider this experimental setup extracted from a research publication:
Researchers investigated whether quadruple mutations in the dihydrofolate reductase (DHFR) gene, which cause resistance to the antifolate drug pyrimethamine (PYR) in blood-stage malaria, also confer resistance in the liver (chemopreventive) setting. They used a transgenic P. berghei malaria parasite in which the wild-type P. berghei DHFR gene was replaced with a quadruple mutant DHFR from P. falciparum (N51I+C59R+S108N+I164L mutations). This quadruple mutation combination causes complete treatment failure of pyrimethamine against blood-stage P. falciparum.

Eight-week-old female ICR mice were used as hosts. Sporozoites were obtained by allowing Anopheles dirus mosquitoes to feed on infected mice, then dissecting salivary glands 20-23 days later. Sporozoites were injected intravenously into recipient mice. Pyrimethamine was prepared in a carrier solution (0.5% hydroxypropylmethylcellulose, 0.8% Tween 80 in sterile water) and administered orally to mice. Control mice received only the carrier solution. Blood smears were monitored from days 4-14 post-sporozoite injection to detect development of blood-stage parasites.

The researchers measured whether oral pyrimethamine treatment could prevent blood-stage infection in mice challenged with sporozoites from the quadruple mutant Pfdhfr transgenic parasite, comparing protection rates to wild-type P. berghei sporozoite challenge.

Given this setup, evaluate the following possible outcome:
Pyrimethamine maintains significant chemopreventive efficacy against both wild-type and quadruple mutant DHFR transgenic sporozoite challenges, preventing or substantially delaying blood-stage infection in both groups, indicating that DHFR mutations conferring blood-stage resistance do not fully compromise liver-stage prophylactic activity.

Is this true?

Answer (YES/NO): NO